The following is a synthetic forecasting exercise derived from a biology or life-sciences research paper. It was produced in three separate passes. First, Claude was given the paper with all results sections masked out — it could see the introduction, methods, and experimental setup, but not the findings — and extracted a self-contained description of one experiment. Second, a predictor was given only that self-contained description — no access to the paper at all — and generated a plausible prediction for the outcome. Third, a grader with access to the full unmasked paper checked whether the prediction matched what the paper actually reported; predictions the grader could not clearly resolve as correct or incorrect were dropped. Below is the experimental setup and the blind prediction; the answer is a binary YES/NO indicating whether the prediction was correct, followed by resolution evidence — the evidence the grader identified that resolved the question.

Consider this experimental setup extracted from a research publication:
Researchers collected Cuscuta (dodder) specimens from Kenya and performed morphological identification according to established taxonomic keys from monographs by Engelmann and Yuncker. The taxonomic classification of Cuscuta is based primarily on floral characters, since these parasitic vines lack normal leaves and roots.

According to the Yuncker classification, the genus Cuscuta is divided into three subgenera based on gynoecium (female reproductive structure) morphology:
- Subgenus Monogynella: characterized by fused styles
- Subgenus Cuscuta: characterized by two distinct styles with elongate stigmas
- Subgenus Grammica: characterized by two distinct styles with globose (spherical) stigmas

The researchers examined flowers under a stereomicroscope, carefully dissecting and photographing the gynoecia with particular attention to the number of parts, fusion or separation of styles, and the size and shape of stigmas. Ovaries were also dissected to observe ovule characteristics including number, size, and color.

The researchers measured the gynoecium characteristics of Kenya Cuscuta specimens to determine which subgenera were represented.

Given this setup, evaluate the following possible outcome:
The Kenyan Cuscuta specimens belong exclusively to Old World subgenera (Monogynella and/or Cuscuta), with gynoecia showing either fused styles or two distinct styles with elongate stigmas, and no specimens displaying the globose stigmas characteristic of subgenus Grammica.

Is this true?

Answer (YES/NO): NO